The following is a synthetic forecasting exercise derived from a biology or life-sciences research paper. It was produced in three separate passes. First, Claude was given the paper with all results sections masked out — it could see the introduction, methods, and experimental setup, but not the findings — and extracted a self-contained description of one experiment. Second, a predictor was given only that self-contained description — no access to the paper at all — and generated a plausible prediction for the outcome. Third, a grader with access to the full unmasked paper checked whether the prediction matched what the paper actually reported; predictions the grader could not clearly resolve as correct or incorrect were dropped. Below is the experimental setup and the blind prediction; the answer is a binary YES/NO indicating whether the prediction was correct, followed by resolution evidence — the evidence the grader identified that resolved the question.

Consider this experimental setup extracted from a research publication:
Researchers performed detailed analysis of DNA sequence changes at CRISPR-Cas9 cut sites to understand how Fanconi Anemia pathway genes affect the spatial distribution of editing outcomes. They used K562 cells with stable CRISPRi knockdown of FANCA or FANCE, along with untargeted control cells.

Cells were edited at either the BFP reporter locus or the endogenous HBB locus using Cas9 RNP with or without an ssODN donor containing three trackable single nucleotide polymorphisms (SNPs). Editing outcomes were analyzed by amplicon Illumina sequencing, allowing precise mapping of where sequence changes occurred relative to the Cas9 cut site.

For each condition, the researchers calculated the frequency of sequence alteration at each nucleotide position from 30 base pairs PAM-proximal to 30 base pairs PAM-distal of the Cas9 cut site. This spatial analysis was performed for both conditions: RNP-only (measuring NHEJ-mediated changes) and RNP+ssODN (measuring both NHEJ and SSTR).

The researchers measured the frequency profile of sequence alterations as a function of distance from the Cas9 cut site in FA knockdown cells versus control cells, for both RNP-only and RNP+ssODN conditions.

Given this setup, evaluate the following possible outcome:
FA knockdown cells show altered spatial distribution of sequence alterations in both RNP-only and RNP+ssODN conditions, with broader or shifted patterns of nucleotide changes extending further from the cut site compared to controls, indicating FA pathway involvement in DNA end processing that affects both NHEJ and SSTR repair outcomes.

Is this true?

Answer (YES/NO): NO